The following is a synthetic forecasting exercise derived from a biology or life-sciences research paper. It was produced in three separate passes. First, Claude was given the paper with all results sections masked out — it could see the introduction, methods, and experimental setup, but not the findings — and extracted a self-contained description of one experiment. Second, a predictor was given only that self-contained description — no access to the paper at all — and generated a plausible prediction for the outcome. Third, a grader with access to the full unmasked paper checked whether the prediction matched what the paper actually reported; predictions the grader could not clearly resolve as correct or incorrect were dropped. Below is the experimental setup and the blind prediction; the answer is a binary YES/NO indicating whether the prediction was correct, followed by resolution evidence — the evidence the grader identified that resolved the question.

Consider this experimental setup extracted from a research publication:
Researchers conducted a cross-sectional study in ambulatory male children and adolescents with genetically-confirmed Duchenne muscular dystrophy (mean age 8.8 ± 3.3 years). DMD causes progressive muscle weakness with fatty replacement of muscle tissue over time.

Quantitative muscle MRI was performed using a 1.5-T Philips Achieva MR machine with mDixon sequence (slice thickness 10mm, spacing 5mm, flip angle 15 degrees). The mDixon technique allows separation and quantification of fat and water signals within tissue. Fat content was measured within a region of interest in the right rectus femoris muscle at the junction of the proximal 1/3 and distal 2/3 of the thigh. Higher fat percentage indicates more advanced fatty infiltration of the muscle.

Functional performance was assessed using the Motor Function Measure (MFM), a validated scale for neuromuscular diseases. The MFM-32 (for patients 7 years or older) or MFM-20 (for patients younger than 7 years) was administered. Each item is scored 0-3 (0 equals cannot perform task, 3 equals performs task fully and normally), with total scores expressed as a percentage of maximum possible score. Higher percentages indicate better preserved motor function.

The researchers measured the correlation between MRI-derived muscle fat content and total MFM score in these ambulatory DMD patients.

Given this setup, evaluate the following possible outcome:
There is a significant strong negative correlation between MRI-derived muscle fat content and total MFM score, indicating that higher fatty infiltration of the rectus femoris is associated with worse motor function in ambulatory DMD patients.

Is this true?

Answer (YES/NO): NO